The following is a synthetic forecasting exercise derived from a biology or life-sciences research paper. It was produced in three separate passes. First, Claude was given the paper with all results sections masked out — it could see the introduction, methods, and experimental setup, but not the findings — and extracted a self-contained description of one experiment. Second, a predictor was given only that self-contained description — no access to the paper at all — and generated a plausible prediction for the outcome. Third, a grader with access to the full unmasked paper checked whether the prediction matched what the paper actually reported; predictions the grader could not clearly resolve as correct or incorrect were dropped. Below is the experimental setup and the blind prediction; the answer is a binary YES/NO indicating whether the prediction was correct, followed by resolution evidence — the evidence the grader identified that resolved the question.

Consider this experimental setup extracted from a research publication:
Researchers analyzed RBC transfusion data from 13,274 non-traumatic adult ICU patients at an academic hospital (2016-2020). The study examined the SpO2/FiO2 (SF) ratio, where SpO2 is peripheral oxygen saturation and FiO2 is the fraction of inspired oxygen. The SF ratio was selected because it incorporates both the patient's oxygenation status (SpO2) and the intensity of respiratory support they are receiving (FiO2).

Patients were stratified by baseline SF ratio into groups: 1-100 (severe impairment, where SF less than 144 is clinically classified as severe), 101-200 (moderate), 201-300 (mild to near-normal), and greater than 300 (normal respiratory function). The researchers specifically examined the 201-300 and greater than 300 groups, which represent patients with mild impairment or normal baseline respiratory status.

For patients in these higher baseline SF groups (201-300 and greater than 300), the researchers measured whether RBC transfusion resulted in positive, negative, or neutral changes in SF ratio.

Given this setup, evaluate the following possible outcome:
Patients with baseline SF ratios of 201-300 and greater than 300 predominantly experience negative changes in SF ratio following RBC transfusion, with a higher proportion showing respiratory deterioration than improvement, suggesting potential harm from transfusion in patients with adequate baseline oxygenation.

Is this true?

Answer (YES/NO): NO